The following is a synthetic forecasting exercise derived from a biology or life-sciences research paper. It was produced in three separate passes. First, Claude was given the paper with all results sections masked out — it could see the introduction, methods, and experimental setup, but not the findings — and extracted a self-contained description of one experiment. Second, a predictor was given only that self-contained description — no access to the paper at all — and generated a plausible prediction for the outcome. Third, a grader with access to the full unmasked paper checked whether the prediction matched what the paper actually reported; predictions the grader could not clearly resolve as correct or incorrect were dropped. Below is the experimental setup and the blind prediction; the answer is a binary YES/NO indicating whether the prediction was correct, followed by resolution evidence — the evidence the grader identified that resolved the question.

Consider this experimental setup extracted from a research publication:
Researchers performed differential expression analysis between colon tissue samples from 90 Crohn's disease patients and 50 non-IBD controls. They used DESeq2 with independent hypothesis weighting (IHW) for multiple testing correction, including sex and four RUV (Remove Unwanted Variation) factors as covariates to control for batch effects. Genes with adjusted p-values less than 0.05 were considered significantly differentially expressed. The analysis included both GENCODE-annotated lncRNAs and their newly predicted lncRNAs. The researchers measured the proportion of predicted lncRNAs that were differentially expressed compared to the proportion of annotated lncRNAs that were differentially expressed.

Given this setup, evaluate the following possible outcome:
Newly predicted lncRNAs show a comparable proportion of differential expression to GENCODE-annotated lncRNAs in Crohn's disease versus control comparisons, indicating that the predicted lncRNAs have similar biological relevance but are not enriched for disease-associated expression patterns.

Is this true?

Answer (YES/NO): NO